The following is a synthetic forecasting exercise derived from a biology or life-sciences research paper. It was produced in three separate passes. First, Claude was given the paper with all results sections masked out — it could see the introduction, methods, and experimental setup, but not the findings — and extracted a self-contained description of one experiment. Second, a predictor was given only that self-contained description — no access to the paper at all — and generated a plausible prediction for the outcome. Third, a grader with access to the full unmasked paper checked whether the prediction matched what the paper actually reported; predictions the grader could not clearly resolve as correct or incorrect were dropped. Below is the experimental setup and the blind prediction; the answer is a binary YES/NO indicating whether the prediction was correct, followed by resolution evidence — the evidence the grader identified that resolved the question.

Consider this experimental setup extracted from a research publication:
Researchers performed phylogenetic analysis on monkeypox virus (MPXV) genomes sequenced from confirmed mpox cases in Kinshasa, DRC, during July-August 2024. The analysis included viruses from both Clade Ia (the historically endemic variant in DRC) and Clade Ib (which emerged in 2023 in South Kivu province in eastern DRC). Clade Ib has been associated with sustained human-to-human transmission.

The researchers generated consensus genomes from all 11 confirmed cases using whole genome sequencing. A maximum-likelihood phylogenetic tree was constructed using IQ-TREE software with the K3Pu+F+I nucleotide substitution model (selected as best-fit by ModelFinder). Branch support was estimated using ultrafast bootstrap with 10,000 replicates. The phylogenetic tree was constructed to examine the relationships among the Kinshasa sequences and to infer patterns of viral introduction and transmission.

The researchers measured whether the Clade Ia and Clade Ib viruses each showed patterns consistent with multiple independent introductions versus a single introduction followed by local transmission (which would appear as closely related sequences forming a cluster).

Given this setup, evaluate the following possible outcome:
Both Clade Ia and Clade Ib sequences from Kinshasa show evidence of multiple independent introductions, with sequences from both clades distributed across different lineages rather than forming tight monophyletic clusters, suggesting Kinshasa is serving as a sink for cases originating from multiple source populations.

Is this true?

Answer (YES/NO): NO